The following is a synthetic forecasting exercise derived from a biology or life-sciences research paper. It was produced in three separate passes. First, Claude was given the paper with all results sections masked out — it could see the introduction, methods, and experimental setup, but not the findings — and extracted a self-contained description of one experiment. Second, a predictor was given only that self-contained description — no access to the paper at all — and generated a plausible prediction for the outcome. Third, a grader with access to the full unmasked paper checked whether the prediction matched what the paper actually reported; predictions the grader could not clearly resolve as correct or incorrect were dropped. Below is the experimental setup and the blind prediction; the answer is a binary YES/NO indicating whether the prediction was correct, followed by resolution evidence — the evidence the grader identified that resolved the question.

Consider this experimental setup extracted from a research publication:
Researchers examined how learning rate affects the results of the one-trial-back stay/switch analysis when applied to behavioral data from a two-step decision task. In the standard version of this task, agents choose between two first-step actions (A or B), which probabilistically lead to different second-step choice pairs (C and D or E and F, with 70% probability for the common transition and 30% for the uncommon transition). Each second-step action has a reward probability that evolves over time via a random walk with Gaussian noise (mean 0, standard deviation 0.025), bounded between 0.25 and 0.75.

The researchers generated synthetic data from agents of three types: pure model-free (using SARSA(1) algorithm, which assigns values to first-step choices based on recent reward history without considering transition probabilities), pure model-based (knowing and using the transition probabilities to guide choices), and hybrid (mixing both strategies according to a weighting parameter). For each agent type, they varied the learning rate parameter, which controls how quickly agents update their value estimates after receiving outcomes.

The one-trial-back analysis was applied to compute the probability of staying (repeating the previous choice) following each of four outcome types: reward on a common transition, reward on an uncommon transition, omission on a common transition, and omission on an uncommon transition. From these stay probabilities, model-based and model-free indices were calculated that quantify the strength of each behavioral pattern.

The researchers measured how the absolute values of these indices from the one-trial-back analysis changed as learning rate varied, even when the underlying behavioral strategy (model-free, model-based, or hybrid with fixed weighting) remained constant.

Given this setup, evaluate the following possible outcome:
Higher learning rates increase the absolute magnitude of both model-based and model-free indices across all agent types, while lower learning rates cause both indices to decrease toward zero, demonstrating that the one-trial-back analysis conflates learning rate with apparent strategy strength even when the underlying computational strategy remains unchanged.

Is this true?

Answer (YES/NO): NO